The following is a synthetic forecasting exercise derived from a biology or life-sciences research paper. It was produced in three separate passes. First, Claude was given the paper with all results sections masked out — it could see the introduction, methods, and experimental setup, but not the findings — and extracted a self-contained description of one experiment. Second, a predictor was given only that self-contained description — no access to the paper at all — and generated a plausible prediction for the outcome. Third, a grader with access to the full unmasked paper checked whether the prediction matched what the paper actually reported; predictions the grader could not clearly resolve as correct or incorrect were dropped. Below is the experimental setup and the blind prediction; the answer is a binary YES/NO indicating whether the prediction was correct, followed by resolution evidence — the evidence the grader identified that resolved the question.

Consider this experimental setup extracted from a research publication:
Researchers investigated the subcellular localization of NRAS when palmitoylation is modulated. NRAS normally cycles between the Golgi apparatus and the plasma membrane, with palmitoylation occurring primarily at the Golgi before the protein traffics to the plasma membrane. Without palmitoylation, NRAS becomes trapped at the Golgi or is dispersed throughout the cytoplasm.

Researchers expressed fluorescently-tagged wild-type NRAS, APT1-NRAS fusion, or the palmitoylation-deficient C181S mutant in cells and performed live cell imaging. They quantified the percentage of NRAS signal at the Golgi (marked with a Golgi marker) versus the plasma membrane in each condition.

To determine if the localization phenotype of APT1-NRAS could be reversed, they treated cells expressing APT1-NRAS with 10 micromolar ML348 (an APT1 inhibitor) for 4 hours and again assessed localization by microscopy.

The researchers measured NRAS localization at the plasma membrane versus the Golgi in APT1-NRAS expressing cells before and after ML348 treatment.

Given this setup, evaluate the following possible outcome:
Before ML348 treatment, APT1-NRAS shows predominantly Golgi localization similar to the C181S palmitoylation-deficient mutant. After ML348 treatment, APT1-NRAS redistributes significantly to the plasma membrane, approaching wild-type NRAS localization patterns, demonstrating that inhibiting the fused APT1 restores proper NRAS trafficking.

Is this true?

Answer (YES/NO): NO